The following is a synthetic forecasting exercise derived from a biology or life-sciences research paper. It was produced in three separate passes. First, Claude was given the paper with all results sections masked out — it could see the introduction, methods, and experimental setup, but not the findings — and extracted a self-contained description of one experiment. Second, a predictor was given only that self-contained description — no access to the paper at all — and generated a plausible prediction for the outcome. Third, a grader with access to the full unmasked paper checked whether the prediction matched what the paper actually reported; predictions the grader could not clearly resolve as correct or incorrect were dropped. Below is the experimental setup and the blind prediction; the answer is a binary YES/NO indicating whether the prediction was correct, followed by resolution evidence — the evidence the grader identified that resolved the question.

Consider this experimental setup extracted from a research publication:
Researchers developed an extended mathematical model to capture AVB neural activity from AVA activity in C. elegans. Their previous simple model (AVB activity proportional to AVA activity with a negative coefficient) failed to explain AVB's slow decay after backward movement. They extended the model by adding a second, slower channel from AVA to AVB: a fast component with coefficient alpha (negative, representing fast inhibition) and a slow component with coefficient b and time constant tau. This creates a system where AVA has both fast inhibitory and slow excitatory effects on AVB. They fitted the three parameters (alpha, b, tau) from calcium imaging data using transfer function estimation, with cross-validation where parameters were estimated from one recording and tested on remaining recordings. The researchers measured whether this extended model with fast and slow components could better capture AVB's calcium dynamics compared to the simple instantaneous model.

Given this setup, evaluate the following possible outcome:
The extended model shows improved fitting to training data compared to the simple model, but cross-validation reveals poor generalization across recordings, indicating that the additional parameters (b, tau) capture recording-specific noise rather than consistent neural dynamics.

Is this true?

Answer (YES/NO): NO